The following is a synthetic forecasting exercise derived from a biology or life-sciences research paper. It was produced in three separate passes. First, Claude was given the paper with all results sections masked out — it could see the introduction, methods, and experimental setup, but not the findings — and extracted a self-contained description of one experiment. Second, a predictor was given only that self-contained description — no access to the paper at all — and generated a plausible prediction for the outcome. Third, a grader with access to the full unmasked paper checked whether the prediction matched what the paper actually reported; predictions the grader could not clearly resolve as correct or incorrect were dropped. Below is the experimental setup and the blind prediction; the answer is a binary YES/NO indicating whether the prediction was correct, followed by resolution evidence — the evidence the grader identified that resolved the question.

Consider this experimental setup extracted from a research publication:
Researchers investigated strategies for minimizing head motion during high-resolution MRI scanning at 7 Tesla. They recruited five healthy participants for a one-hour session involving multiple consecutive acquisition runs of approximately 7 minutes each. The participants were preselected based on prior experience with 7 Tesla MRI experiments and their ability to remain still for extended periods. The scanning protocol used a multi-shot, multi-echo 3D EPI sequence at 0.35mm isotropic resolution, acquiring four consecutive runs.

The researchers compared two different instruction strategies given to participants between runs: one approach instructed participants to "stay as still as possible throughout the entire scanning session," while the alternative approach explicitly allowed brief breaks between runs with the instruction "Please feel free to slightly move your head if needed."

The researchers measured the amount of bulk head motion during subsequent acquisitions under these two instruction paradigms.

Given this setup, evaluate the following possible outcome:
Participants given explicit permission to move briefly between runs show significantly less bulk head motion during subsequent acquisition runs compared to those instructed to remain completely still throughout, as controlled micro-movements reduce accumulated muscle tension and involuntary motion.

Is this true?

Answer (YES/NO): YES